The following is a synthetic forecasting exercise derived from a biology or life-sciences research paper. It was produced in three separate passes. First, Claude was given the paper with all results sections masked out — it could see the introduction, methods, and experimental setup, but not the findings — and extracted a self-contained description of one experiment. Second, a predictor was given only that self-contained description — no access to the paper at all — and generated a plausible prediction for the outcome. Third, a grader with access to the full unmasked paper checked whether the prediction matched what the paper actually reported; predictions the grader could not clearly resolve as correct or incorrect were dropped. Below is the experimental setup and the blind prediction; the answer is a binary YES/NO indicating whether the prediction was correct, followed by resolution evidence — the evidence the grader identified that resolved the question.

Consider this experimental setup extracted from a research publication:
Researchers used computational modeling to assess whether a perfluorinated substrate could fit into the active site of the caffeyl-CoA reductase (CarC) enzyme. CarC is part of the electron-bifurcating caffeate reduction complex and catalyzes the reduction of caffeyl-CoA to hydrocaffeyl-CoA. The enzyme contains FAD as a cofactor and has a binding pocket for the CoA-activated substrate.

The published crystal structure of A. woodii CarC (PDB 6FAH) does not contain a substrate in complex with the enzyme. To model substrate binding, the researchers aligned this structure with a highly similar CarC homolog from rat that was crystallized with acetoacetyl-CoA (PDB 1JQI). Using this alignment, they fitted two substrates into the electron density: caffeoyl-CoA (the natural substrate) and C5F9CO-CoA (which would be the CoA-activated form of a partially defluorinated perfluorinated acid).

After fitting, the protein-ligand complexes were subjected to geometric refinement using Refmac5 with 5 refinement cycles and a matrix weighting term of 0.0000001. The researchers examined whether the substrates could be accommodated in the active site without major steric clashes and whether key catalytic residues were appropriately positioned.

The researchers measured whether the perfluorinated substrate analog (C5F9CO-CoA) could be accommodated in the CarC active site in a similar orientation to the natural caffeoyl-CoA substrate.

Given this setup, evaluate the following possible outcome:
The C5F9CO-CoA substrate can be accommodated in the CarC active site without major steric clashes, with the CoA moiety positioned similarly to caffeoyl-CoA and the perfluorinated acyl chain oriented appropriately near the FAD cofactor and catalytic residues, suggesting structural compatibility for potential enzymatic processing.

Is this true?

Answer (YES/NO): YES